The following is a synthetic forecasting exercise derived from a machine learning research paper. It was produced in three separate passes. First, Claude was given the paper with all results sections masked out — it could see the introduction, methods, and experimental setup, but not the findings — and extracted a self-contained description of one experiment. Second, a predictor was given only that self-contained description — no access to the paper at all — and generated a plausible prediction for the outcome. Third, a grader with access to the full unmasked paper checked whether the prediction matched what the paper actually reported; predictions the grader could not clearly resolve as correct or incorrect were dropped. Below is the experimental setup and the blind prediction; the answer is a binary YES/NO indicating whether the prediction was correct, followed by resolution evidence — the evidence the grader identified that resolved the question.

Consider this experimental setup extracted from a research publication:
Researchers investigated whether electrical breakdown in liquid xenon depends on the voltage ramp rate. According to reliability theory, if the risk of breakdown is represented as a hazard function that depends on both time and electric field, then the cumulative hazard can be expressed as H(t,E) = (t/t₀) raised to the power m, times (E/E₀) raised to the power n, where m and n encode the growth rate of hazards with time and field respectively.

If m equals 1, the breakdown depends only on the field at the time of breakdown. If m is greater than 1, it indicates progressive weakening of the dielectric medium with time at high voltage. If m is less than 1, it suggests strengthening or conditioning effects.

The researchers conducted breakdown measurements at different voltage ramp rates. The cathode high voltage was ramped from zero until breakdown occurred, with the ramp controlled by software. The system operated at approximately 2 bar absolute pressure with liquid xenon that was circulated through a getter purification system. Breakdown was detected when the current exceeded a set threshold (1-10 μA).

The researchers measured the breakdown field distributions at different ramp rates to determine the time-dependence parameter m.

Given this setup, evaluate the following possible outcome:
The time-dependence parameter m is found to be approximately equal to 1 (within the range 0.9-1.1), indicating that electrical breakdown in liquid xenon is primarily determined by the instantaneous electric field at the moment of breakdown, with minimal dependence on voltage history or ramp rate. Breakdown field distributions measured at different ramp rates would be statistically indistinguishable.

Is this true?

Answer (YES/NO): NO